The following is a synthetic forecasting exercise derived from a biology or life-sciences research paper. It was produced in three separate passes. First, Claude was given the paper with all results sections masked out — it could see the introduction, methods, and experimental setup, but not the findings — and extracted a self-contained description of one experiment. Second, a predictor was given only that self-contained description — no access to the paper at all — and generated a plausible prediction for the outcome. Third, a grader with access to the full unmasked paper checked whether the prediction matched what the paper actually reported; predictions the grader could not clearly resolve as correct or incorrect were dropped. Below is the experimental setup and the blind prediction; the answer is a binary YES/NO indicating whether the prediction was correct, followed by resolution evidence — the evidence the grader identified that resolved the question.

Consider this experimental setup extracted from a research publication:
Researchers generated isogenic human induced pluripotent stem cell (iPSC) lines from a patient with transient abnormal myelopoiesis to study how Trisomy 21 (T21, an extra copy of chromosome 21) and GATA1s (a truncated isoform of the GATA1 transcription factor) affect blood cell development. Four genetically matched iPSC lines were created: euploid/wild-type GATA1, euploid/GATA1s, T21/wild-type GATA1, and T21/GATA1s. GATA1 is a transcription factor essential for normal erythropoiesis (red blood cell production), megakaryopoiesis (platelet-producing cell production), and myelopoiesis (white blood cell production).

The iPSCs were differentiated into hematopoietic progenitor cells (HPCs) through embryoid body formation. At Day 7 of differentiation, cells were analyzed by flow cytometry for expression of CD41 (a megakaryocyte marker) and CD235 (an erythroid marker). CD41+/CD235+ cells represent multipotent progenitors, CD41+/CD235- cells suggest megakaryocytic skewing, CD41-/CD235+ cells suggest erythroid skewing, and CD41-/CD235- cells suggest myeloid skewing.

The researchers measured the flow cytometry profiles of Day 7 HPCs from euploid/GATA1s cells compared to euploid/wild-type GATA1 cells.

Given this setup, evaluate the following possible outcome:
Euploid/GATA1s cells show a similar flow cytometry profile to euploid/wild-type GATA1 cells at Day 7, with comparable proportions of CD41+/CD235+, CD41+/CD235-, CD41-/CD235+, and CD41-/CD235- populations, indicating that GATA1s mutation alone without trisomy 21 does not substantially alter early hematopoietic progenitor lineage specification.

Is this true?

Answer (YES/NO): NO